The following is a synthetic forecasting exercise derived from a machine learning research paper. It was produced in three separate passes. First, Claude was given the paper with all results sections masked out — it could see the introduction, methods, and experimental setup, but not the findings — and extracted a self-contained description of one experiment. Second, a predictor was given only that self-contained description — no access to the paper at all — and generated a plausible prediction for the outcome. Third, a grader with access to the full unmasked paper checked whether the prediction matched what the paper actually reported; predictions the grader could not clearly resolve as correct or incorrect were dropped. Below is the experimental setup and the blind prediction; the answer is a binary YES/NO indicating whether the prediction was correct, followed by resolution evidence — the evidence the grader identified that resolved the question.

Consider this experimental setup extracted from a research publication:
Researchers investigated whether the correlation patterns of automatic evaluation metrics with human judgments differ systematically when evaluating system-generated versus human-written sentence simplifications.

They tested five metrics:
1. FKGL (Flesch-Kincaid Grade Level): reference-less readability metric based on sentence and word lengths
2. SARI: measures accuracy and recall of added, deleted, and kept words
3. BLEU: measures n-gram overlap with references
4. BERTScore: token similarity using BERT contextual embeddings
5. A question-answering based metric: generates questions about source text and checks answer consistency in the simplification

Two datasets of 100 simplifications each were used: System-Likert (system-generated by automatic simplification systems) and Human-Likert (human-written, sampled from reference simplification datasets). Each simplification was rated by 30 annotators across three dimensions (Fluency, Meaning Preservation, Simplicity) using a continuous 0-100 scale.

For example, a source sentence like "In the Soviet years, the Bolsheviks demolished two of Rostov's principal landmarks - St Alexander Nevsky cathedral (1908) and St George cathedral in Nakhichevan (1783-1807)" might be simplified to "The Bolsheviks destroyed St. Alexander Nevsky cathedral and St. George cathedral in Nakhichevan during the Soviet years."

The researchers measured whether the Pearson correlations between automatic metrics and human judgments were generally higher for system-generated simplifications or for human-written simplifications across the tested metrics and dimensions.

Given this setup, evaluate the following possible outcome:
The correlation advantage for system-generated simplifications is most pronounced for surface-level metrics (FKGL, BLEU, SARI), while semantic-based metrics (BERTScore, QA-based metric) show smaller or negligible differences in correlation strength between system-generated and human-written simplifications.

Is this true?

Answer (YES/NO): NO